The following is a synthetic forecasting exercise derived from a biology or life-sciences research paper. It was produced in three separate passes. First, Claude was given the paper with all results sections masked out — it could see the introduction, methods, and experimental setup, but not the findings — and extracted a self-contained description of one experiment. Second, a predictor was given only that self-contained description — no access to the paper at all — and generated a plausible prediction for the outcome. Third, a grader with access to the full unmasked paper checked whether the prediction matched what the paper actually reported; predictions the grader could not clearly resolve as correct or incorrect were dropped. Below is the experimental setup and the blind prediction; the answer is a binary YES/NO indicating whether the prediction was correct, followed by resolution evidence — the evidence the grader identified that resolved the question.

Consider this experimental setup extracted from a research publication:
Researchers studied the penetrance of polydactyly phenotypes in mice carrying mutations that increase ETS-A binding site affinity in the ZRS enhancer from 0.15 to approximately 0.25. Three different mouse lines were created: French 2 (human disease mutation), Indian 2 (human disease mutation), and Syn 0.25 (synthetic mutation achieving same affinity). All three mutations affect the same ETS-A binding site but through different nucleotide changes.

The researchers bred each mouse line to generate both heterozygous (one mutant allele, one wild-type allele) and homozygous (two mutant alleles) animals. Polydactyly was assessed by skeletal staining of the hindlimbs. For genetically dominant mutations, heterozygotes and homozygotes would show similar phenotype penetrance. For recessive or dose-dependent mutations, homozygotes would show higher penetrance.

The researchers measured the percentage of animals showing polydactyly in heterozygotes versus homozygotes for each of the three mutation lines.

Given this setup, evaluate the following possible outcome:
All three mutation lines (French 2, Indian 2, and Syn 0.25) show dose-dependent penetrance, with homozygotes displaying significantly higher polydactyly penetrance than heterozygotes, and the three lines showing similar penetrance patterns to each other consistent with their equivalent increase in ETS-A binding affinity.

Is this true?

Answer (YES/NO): YES